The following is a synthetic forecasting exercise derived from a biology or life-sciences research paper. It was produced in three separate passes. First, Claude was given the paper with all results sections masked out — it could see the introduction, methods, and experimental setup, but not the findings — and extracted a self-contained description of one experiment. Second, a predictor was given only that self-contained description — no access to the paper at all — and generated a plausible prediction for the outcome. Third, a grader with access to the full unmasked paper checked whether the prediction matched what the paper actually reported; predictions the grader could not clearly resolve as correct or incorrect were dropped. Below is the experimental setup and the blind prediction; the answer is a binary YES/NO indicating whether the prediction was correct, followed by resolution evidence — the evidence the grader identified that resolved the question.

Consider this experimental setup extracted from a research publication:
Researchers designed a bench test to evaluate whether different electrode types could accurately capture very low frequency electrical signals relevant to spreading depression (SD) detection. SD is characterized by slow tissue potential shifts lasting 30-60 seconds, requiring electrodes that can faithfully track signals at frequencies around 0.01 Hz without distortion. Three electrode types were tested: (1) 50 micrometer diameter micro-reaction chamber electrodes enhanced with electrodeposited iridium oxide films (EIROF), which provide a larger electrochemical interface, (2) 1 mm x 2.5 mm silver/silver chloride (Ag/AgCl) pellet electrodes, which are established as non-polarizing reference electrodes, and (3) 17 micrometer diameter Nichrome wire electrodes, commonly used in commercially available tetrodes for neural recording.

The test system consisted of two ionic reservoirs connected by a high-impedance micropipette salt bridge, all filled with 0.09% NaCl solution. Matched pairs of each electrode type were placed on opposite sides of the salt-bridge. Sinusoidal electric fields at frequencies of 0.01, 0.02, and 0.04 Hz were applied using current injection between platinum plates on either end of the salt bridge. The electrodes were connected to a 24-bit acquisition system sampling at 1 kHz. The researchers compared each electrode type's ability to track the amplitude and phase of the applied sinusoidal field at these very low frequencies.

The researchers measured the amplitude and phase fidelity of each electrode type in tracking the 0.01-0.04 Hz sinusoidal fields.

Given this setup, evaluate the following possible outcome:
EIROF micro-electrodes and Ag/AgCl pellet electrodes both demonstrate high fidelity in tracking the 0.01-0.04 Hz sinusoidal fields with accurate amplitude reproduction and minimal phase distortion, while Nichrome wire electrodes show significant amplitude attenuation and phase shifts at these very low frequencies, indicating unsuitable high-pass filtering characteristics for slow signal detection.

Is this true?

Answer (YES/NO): YES